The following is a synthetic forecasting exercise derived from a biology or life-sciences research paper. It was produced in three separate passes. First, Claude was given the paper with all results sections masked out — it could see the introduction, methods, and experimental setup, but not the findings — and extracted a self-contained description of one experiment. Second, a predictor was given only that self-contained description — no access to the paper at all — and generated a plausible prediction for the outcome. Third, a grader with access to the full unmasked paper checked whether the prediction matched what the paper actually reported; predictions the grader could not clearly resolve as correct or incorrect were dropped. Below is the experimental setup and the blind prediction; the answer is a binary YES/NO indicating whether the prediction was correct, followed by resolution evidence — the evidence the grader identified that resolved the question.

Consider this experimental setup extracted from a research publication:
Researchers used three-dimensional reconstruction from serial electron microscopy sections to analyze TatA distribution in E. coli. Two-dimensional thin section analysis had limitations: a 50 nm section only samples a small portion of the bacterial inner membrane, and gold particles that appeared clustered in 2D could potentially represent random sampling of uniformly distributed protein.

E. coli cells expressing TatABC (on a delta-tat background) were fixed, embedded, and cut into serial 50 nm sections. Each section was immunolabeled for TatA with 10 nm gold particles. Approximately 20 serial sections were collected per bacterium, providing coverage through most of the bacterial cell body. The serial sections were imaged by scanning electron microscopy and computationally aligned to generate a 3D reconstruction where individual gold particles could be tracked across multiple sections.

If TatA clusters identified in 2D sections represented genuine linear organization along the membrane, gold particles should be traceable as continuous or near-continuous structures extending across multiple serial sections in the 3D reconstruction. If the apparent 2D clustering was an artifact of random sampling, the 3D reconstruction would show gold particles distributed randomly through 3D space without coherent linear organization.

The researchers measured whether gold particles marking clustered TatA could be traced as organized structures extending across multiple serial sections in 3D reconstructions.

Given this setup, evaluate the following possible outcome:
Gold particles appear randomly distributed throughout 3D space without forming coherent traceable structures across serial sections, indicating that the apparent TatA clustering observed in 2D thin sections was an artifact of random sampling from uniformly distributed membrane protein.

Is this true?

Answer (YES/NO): NO